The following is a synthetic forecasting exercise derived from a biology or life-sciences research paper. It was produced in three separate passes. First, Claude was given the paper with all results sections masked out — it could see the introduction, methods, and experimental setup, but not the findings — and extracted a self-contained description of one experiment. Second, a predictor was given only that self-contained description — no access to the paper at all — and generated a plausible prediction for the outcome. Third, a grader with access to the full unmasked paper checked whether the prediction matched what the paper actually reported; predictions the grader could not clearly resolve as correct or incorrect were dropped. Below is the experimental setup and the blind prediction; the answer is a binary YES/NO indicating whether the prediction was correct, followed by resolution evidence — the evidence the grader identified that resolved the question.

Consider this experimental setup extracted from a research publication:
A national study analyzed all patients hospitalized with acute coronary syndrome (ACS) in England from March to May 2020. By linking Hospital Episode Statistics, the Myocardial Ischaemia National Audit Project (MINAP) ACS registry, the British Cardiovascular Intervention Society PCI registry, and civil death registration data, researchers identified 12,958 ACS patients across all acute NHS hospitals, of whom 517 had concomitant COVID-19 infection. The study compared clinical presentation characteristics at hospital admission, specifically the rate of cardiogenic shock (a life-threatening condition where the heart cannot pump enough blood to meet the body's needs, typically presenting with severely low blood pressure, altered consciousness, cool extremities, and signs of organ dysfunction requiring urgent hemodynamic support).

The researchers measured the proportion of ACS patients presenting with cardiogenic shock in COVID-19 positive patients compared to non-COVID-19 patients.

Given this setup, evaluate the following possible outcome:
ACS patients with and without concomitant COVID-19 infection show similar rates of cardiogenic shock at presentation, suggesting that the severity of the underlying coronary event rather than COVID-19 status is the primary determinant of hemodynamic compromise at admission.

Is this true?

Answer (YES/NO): NO